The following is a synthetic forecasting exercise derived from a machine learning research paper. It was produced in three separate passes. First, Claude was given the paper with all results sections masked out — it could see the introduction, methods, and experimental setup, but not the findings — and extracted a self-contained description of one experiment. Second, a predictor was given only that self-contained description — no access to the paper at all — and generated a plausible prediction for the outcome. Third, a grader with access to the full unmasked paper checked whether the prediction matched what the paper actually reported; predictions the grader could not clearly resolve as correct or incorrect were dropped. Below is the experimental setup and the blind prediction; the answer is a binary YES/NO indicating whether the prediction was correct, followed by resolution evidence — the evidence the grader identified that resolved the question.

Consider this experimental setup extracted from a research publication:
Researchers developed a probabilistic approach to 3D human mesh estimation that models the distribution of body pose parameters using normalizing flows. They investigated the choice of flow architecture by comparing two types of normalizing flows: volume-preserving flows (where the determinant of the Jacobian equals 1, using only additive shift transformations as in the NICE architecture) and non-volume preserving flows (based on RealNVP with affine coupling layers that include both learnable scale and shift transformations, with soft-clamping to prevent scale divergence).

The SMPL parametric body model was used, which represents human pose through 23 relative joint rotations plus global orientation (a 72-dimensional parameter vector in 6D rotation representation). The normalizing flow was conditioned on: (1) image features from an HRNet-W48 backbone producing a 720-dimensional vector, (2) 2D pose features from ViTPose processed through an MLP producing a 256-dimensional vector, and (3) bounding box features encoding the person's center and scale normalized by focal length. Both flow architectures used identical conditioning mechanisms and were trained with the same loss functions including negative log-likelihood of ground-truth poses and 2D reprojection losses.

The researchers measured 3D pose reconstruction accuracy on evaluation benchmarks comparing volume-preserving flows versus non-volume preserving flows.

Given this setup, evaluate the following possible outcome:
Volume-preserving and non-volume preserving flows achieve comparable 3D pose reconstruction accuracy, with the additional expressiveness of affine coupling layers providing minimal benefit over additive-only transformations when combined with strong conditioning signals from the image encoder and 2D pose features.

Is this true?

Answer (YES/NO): NO